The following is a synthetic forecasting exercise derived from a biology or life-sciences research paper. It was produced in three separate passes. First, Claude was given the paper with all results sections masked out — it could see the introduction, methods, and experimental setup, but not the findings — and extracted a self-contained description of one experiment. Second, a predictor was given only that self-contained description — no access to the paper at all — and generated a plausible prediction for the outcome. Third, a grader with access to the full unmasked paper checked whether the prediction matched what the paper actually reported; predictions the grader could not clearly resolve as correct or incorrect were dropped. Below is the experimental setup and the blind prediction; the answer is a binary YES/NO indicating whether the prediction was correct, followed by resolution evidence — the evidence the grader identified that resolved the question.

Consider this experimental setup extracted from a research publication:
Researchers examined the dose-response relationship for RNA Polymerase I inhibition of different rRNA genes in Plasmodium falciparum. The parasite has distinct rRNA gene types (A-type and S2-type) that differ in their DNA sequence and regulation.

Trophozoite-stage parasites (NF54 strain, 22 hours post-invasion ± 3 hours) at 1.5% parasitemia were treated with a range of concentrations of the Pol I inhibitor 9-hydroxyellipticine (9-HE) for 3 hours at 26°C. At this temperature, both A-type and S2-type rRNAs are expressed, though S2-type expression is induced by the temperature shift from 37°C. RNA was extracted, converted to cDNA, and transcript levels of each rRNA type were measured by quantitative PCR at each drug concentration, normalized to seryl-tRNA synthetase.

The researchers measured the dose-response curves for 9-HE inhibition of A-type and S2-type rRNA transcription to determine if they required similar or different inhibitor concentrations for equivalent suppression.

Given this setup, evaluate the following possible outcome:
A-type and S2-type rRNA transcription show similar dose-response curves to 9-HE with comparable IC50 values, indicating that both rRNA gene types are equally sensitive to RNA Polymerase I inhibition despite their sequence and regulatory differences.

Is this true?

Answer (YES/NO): NO